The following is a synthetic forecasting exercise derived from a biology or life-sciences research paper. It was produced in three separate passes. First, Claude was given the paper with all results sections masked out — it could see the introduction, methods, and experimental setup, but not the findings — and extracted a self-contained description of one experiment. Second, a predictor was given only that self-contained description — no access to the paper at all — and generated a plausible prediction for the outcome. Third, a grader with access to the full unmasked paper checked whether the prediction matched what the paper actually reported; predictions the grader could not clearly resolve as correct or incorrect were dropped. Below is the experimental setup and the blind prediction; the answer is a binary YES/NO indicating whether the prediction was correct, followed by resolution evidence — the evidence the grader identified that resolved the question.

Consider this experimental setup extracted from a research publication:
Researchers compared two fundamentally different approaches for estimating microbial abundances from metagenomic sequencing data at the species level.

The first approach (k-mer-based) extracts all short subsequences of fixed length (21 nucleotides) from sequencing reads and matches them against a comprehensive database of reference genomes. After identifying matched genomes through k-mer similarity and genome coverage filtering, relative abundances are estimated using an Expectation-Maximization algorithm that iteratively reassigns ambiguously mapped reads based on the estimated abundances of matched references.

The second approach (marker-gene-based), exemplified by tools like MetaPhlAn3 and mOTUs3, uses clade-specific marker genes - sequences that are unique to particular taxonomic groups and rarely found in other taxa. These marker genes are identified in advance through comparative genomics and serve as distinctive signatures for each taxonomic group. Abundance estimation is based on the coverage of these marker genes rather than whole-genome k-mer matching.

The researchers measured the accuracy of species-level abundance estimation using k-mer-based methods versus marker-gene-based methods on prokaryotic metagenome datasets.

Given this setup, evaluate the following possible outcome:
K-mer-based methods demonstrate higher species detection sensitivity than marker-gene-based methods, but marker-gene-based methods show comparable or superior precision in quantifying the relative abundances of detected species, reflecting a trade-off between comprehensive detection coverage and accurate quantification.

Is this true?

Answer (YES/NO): NO